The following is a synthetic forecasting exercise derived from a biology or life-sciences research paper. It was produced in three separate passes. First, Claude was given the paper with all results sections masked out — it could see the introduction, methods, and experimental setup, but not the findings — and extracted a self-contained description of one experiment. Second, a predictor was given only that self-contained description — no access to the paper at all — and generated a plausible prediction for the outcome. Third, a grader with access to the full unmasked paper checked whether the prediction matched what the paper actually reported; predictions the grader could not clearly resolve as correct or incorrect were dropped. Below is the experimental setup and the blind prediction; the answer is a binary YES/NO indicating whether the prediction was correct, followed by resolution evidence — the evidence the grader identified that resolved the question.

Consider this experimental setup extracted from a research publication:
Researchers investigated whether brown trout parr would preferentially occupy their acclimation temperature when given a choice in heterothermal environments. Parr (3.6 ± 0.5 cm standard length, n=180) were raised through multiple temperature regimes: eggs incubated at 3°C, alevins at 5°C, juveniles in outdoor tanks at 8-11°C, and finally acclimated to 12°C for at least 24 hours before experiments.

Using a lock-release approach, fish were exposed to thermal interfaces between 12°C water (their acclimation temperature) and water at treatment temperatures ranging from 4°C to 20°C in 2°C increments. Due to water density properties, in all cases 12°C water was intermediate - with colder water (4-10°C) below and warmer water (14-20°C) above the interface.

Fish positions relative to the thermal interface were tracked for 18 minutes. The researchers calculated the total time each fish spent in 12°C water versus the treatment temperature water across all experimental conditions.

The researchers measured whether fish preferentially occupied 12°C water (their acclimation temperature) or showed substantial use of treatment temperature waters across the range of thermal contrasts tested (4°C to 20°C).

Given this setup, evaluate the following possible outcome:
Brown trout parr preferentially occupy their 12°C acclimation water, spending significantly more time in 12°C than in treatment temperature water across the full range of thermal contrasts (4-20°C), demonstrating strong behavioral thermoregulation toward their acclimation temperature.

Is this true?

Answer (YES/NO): NO